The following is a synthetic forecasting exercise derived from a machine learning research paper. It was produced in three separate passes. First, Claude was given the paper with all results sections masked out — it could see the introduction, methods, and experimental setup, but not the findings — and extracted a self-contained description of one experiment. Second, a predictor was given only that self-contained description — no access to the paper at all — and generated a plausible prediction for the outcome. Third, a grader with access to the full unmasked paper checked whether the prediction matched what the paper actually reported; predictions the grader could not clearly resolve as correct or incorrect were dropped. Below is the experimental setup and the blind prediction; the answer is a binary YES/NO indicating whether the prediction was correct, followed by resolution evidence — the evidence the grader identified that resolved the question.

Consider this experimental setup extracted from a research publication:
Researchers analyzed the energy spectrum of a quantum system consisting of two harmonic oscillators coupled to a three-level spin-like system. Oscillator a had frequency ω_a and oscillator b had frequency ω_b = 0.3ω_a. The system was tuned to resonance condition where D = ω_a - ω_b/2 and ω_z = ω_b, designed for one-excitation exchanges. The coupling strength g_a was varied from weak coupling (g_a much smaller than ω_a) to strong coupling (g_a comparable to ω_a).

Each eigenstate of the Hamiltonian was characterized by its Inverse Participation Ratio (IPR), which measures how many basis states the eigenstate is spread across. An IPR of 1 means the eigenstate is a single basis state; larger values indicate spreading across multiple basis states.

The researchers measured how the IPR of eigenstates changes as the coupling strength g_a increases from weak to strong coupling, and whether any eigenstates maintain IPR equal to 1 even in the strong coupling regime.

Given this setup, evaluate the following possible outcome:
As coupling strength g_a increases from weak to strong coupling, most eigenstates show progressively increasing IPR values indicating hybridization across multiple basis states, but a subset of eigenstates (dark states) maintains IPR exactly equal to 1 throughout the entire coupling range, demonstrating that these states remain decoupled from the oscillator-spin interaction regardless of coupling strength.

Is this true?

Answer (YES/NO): NO